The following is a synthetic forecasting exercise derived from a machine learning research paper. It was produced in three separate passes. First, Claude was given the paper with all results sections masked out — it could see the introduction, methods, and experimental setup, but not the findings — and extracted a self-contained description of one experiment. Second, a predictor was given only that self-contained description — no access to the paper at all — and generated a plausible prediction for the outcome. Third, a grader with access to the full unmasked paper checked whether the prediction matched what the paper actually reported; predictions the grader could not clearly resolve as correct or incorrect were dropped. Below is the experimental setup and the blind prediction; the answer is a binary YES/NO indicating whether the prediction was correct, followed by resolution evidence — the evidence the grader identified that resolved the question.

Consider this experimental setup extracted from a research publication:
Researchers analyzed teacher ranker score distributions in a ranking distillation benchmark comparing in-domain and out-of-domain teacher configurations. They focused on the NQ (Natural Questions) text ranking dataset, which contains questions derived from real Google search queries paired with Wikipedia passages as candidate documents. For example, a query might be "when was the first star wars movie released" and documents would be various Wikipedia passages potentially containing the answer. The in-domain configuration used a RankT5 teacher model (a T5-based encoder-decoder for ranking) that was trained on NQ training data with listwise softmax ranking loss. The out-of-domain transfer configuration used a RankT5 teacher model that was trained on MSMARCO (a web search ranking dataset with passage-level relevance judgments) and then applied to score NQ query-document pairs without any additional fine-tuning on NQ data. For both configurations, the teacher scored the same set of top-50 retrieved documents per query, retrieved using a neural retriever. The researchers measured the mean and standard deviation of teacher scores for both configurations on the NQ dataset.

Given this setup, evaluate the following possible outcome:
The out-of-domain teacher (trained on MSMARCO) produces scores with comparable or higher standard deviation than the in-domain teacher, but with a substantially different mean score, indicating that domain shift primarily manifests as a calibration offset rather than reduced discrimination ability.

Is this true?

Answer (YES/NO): NO